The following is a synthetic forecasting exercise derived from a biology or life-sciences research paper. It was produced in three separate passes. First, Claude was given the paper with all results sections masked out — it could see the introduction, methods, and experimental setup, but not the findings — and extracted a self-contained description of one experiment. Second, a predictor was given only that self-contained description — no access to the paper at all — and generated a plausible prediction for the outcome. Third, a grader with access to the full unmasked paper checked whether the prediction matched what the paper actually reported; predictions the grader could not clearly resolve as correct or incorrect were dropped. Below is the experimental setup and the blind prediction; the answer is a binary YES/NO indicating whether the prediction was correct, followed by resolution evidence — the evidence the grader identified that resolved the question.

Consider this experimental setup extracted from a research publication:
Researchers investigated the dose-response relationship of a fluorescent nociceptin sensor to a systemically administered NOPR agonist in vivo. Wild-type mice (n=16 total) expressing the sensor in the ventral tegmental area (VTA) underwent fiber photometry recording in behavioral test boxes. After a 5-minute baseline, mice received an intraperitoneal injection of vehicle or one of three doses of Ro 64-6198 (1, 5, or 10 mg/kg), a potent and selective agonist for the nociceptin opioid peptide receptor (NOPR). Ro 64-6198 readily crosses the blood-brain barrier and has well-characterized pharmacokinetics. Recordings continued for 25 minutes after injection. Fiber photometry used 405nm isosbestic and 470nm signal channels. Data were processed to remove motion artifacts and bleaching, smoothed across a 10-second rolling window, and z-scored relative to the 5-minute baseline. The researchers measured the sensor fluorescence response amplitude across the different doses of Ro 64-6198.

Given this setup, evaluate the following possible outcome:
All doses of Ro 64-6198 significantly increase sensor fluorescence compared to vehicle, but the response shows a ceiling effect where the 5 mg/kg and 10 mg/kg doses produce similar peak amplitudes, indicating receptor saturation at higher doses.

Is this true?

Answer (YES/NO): NO